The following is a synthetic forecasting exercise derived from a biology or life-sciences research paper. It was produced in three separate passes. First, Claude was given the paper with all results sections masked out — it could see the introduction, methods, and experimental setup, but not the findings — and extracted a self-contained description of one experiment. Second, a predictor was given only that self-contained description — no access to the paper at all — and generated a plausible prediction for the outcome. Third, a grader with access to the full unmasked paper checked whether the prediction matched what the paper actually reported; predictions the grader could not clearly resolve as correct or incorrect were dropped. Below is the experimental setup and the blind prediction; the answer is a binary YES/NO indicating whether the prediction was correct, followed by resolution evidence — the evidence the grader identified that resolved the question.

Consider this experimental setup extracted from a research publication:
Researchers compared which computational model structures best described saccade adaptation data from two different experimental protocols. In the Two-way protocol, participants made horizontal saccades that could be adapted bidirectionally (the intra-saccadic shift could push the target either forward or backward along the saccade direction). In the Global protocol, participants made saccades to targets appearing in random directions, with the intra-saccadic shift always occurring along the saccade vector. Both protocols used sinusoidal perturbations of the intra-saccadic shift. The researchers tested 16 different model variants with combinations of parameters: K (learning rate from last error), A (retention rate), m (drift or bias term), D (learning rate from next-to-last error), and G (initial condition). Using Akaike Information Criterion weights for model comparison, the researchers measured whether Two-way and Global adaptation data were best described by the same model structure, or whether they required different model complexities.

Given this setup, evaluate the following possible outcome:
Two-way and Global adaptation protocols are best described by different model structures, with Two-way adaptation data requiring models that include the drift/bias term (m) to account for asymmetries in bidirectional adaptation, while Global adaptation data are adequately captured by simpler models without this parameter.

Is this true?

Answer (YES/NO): NO